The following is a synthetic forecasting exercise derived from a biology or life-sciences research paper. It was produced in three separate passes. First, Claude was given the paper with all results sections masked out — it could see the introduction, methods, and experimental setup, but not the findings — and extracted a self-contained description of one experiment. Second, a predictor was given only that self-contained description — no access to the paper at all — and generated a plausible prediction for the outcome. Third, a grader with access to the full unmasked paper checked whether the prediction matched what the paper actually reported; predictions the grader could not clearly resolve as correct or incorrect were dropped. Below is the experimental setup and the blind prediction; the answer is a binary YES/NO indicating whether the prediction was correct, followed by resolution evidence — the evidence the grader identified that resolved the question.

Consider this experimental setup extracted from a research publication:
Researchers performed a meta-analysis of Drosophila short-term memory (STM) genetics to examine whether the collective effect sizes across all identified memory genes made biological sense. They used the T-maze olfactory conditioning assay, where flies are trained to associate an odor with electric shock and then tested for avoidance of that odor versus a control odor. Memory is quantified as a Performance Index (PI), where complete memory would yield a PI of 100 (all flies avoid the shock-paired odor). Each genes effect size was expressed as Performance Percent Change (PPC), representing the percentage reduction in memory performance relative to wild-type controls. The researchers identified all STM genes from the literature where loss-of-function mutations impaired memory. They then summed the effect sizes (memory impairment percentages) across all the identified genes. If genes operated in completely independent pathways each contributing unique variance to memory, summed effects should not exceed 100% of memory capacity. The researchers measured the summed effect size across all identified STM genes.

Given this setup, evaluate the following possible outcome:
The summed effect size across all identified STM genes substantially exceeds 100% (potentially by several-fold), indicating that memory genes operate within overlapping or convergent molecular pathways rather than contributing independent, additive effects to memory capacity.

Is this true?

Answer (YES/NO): YES